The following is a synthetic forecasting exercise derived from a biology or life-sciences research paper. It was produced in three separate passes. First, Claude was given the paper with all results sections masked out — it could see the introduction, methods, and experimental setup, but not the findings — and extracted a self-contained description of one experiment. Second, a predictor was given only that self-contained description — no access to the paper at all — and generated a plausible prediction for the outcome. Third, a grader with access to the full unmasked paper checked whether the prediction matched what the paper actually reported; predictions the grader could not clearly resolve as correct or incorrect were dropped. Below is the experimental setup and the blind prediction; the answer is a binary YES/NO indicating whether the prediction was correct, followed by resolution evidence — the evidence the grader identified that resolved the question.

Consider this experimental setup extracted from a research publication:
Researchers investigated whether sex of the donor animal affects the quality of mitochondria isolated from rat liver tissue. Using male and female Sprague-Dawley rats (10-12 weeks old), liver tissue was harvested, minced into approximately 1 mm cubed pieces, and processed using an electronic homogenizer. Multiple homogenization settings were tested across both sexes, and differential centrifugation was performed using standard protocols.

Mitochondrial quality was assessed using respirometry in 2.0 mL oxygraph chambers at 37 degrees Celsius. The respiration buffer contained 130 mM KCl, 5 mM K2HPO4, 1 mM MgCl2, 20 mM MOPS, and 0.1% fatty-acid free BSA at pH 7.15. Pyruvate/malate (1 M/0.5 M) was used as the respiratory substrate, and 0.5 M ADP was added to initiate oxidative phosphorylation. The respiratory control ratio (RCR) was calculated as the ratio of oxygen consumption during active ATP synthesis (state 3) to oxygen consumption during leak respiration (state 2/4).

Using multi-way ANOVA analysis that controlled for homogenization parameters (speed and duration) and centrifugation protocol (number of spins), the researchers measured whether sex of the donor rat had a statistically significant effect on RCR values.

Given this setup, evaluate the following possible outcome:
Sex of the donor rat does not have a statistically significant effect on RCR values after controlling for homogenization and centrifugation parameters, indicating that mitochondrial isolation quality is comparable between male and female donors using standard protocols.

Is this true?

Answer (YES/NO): YES